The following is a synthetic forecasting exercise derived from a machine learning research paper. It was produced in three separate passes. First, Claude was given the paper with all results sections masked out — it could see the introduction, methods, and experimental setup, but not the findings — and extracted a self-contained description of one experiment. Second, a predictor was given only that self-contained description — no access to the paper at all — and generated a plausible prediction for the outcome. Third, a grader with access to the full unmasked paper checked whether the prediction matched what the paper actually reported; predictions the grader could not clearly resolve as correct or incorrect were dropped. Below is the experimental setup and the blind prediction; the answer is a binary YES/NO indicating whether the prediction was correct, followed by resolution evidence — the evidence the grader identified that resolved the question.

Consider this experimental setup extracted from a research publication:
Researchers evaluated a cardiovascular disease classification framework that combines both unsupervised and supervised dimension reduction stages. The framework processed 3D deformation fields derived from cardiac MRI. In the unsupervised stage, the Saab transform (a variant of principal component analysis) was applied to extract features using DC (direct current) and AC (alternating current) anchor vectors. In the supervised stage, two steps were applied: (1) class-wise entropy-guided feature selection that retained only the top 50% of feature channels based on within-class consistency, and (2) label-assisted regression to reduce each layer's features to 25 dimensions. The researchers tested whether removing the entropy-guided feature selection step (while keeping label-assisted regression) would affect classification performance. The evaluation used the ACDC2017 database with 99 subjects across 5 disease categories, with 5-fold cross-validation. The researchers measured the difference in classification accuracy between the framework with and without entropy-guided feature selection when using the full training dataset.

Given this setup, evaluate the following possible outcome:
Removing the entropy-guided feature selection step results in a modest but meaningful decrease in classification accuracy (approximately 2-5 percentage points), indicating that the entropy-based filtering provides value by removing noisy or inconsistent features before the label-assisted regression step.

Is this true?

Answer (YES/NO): YES